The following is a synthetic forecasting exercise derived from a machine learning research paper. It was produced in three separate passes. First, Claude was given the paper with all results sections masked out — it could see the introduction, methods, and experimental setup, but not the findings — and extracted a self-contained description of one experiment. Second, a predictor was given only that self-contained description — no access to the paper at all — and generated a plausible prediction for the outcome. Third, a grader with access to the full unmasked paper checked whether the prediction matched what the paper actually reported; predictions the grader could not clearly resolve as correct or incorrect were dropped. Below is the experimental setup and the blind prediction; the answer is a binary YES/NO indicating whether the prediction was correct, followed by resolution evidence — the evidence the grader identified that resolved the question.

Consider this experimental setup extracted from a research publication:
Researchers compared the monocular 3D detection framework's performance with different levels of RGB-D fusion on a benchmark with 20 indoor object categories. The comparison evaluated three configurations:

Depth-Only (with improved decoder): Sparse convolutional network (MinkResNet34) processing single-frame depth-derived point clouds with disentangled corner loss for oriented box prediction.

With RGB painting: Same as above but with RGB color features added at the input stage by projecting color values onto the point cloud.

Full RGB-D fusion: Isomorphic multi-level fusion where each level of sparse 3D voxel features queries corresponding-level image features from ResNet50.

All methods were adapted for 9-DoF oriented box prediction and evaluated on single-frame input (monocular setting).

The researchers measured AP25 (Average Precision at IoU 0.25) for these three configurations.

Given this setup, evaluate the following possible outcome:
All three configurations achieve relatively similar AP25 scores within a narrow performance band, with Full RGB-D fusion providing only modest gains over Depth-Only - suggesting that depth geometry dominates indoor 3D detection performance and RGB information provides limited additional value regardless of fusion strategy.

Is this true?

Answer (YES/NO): NO